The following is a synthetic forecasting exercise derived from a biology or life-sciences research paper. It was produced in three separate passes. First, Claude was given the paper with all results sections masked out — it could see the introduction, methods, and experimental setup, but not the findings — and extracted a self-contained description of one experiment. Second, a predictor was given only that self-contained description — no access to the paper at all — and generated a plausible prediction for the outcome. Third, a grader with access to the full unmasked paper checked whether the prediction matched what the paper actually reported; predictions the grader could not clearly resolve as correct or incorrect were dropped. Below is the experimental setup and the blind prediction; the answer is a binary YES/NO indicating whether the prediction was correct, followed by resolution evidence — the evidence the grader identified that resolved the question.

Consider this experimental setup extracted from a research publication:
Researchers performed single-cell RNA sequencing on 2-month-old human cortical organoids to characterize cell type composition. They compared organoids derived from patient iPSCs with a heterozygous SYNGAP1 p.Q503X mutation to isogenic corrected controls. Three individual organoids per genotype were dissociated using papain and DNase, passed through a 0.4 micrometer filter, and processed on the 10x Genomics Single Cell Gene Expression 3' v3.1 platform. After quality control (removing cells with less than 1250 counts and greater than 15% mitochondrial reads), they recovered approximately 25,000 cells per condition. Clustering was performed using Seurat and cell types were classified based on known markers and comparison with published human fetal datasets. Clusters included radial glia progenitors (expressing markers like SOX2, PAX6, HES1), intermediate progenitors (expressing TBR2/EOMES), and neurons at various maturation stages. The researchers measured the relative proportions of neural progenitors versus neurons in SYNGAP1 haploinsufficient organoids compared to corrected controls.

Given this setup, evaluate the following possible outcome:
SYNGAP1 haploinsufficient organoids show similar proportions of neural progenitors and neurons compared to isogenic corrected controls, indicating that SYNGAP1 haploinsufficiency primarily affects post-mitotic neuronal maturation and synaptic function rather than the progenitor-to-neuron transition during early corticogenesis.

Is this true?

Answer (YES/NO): NO